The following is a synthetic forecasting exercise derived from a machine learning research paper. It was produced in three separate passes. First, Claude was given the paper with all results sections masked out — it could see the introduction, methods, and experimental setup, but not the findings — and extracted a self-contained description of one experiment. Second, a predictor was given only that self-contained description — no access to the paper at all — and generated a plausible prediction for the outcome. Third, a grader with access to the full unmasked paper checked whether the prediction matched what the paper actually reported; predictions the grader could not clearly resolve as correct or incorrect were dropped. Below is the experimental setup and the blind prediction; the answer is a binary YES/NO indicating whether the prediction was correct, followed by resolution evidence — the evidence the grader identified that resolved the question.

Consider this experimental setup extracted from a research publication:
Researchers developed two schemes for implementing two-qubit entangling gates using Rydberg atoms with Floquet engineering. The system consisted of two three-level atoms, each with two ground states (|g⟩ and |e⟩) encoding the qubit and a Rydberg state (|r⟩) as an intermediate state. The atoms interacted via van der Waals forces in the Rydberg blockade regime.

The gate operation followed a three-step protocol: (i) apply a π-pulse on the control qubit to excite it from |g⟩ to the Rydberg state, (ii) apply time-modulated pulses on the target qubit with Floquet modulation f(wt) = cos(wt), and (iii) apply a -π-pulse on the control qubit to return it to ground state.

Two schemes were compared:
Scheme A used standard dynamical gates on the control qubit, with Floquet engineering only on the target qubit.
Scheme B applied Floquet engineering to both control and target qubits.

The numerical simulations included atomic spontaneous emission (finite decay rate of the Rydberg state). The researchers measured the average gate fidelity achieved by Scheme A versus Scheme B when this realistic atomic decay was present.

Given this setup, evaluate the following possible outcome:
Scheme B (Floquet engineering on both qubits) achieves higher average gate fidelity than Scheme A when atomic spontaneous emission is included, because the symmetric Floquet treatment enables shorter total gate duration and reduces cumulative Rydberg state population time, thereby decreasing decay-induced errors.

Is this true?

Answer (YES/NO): NO